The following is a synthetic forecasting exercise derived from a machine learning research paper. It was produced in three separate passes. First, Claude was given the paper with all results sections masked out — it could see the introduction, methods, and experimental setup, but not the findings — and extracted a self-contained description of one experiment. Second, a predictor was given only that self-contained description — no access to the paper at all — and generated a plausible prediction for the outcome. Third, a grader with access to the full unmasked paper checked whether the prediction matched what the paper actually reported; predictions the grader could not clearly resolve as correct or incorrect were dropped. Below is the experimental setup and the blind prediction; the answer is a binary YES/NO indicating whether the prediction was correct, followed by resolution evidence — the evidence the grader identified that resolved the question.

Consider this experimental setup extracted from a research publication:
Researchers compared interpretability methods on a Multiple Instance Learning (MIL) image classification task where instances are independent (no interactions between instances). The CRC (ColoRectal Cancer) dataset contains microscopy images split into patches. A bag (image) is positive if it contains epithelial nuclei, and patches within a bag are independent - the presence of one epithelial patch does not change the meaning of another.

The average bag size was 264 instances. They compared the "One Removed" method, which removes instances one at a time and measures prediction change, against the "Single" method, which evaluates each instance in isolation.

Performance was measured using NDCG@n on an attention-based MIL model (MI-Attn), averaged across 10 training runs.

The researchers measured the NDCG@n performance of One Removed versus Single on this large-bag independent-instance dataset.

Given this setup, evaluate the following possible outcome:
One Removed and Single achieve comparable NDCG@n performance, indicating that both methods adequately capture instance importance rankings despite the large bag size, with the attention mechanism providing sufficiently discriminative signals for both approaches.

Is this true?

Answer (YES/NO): NO